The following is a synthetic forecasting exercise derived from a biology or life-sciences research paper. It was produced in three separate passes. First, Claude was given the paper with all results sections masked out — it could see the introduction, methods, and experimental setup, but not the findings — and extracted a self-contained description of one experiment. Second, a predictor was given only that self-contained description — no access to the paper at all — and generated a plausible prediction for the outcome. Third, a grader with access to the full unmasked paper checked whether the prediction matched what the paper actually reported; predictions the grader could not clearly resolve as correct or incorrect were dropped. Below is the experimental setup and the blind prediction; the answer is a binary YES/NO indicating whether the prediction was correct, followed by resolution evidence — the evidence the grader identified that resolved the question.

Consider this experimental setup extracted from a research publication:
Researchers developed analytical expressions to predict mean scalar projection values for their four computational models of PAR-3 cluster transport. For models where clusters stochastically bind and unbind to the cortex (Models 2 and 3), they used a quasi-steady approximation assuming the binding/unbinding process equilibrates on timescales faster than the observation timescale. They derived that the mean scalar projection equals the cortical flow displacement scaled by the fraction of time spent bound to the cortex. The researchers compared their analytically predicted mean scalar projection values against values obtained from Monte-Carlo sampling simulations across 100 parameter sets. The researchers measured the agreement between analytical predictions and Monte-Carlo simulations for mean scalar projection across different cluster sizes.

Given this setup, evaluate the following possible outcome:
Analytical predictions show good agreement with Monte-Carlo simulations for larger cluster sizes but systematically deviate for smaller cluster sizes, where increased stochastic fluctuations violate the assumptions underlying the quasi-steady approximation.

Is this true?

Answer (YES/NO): NO